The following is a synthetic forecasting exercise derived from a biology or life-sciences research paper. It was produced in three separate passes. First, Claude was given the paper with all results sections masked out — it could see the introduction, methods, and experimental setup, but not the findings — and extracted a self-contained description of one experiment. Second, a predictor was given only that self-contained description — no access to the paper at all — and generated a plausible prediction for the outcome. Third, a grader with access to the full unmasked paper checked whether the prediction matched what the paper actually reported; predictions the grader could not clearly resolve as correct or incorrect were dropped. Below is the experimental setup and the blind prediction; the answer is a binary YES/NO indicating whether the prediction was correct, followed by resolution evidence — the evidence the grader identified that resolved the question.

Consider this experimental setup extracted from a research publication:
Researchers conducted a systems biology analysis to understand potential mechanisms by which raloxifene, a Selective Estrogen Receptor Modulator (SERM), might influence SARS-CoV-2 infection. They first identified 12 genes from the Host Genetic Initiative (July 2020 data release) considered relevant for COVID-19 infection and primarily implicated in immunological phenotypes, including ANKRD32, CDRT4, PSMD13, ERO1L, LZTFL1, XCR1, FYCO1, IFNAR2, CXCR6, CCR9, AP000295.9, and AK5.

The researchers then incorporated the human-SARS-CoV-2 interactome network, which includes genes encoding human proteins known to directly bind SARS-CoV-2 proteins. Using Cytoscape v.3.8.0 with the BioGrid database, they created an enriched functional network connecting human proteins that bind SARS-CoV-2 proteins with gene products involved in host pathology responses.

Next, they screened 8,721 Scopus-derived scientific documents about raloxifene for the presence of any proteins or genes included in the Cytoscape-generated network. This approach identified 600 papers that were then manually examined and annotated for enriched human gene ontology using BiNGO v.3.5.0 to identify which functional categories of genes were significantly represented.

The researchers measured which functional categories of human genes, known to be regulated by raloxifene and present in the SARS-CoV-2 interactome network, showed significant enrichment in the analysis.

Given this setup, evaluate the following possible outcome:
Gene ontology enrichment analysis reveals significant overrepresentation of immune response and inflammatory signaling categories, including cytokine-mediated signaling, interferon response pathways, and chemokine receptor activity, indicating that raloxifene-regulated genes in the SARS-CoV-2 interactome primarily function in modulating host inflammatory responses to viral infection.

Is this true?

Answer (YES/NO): NO